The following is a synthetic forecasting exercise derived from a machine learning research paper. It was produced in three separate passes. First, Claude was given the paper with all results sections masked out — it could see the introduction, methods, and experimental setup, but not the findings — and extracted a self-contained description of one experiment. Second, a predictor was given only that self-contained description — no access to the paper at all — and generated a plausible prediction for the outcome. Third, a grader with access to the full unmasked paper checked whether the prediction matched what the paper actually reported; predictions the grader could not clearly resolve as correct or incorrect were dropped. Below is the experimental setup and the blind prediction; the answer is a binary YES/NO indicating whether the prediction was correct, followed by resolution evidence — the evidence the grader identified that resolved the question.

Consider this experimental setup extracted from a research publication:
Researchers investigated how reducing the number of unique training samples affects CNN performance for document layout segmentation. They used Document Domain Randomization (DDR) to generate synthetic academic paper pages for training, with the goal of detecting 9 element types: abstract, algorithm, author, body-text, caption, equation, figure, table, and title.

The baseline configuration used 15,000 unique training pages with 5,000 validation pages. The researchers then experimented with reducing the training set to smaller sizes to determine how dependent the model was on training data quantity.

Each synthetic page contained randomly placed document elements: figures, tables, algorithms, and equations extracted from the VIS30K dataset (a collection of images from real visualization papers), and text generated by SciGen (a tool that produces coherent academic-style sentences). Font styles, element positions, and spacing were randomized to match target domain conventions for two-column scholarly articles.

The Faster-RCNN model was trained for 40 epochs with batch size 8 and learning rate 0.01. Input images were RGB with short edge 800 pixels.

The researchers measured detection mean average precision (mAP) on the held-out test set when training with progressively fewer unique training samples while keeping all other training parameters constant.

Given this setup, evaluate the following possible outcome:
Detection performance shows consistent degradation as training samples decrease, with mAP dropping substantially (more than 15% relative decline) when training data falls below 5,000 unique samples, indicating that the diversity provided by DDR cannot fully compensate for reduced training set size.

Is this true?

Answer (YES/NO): NO